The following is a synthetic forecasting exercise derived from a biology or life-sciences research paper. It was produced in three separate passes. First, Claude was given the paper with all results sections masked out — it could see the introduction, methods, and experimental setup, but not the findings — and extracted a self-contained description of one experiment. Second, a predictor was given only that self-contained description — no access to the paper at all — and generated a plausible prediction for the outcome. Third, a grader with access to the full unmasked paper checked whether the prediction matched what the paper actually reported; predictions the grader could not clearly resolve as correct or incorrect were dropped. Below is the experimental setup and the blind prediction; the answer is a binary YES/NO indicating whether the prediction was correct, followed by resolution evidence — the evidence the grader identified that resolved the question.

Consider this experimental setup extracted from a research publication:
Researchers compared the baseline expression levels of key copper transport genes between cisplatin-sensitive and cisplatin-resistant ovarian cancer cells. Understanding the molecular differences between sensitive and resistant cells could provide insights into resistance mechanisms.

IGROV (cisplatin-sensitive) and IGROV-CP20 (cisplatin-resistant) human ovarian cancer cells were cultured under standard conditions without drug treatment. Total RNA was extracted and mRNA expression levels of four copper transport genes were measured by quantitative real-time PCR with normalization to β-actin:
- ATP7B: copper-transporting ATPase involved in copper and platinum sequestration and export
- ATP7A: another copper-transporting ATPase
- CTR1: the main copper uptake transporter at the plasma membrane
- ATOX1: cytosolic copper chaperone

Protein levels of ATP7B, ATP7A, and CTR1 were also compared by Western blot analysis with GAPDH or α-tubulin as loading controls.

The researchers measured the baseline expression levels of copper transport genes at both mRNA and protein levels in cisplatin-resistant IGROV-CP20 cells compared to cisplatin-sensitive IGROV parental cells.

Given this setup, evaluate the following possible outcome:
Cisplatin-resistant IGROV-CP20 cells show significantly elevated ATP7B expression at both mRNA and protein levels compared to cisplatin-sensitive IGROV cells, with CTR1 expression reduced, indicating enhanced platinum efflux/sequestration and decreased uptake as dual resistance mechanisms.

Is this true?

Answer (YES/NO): NO